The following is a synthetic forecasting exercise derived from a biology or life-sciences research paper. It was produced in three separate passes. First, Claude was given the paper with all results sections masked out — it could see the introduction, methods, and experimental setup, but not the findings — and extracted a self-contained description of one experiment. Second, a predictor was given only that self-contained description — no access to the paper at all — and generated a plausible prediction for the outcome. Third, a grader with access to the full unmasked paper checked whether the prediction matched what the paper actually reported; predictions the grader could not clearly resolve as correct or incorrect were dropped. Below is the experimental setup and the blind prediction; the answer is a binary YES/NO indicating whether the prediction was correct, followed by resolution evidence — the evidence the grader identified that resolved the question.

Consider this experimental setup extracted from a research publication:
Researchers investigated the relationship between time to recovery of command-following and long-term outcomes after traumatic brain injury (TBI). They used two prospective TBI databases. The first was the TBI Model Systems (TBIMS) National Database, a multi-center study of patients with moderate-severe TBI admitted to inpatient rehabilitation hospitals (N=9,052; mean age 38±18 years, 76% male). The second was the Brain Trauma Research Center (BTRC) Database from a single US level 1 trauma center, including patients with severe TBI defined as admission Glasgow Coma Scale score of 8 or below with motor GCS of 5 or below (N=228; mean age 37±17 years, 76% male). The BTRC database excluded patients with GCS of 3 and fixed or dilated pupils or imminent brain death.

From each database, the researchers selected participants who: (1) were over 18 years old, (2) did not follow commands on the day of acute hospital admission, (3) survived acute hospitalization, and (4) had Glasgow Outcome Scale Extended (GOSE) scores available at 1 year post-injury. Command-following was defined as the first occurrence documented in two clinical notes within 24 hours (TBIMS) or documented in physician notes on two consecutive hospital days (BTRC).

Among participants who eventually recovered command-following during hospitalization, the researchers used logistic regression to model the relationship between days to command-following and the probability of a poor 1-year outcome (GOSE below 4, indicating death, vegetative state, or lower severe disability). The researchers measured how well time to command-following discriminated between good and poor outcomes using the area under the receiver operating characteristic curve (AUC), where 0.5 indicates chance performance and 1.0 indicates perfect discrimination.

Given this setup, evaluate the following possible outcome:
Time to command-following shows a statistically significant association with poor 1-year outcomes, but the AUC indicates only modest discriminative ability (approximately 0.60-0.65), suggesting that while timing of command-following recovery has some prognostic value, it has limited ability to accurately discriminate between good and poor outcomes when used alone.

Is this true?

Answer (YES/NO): YES